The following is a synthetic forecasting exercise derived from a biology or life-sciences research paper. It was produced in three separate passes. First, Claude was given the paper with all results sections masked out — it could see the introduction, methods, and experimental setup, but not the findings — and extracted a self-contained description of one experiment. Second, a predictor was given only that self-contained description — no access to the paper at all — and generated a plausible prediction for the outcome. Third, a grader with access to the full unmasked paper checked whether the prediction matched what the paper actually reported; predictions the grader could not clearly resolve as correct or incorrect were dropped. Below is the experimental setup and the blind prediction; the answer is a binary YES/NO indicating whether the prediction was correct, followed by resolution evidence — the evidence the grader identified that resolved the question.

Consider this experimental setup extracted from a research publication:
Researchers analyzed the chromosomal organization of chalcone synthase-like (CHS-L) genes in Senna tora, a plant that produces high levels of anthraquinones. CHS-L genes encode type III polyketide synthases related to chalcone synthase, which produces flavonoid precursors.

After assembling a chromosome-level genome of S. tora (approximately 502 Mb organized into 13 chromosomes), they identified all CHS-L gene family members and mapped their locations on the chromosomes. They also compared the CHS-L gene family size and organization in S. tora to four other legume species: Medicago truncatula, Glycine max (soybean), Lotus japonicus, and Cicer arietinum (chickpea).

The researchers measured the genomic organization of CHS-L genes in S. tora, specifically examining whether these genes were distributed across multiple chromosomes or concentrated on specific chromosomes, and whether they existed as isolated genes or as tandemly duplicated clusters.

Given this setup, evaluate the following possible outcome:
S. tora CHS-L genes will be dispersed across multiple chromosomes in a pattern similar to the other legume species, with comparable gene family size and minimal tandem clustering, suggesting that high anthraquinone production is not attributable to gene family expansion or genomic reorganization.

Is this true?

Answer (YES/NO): NO